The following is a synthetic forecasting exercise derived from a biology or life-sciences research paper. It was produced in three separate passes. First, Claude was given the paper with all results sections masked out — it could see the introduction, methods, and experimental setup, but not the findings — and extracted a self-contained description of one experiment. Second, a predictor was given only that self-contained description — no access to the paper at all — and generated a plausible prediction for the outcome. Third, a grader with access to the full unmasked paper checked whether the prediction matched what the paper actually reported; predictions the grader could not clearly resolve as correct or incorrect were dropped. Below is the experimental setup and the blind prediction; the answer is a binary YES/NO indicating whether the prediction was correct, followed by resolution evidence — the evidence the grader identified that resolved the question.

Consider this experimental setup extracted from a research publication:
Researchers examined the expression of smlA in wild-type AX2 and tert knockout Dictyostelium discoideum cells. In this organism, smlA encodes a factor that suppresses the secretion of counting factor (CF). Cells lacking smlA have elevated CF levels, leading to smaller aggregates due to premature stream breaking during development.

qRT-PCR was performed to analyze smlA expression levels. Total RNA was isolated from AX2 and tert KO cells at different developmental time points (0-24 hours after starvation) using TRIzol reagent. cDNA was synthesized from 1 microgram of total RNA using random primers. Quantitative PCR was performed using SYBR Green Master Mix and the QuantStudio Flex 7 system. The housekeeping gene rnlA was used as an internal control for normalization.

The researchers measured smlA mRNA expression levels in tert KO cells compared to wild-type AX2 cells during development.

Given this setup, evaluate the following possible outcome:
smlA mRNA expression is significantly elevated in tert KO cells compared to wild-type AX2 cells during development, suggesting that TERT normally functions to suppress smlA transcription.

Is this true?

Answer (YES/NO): NO